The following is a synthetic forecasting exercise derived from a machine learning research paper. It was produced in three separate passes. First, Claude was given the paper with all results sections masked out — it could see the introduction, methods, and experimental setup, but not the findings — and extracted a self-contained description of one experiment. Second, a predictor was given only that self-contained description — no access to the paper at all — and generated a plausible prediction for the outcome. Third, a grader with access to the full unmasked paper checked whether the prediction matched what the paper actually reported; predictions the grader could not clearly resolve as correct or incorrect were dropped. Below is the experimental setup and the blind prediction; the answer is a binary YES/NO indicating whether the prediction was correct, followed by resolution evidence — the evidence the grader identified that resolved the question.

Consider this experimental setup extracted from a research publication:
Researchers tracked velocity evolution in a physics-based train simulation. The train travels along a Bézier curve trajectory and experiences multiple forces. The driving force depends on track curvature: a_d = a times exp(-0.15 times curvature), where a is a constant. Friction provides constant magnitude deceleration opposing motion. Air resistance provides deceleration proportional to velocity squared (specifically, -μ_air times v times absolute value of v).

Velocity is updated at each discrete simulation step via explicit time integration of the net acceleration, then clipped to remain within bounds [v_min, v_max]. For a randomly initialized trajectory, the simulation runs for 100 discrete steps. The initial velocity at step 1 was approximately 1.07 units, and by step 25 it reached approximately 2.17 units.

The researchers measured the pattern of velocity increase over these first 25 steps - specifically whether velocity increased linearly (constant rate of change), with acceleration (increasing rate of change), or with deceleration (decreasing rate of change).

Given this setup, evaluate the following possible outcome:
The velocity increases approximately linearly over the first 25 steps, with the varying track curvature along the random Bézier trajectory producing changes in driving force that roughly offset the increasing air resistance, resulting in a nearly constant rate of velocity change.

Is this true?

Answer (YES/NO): NO